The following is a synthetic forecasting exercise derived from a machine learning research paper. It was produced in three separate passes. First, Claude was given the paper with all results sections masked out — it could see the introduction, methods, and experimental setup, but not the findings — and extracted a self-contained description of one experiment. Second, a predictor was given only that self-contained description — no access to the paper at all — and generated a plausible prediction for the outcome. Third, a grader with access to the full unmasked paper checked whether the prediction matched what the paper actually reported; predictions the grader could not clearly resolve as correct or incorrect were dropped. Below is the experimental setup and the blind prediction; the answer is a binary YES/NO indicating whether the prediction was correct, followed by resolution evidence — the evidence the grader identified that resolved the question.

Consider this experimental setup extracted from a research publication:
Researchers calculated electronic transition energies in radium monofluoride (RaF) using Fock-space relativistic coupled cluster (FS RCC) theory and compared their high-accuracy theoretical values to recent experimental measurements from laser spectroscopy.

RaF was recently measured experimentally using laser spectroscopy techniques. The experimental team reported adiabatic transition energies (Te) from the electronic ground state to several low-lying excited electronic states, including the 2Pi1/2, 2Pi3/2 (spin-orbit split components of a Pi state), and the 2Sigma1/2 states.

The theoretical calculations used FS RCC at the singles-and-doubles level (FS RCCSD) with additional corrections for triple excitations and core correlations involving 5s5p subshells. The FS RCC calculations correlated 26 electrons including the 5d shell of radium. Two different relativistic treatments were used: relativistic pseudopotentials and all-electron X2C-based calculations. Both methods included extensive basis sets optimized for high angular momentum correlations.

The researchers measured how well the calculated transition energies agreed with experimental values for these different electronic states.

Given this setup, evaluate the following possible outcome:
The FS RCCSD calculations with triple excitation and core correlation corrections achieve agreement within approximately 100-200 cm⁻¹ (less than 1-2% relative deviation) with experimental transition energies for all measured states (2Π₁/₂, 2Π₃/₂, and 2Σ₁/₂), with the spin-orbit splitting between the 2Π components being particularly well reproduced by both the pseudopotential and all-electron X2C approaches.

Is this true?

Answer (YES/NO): NO